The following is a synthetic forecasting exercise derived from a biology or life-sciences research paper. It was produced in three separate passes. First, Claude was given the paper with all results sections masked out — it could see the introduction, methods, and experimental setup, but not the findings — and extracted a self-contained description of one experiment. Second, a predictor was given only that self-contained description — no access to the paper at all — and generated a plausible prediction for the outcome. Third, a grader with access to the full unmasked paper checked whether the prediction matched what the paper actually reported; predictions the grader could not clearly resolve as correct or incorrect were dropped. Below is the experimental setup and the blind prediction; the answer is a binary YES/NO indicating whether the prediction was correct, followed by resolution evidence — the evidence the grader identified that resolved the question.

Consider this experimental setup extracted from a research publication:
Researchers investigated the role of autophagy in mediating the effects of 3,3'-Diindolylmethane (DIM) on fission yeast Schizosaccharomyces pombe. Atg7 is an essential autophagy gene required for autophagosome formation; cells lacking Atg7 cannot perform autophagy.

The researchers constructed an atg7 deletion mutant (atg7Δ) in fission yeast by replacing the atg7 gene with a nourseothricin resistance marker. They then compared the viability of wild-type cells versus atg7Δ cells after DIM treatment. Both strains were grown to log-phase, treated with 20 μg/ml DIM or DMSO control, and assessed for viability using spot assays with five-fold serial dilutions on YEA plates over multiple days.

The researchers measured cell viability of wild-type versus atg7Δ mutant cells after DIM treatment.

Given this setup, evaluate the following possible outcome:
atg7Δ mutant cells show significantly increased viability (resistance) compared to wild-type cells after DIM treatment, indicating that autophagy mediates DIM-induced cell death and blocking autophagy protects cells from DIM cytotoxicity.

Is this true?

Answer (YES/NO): NO